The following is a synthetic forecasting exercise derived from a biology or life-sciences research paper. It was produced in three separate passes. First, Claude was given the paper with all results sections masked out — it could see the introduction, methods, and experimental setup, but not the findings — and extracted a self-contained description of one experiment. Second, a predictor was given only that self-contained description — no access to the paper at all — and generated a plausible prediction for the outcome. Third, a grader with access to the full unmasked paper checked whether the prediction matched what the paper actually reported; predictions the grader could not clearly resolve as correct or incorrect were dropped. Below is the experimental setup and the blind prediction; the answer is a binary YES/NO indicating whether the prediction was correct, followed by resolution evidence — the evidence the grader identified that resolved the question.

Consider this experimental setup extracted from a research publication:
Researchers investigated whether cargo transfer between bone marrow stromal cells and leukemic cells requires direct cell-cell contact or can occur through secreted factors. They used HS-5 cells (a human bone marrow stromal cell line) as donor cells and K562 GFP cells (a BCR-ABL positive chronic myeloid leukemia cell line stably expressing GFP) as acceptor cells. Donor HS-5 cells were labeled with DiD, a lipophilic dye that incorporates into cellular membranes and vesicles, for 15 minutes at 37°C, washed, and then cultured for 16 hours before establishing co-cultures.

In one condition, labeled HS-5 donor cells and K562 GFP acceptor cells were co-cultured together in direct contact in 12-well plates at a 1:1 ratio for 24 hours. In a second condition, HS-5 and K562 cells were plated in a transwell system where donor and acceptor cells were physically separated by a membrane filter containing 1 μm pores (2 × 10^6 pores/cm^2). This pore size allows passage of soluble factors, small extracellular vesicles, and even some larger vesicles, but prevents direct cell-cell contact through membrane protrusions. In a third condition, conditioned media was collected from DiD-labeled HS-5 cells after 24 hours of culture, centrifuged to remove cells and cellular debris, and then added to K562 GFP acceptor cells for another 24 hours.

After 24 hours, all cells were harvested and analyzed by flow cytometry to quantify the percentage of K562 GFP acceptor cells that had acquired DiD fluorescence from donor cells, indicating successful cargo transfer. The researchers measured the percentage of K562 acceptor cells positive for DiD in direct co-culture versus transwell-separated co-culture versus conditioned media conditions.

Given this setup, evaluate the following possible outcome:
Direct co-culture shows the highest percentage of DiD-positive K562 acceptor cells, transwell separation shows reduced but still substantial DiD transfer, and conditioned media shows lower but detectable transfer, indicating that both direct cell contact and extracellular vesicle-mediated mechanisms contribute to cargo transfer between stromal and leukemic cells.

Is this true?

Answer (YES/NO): NO